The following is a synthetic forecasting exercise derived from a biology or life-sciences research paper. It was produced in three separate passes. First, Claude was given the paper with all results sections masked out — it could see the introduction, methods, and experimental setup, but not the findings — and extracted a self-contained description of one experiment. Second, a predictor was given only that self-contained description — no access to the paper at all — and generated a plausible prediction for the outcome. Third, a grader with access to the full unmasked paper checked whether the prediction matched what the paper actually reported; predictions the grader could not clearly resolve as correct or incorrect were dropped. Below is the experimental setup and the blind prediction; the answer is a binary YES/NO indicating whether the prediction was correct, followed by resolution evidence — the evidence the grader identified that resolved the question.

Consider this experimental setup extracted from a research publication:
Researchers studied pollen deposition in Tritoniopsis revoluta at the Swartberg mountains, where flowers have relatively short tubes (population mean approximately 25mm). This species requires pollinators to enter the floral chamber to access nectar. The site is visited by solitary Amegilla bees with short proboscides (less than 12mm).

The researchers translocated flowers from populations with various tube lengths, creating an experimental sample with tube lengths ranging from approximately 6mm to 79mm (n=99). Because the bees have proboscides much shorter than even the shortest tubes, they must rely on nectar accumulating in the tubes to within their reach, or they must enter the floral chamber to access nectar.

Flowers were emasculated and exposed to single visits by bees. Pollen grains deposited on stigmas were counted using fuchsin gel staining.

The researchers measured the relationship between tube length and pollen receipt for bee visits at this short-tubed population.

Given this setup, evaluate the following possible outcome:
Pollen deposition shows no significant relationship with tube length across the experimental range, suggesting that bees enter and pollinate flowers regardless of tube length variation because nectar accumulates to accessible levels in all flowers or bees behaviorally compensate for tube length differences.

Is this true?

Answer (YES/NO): NO